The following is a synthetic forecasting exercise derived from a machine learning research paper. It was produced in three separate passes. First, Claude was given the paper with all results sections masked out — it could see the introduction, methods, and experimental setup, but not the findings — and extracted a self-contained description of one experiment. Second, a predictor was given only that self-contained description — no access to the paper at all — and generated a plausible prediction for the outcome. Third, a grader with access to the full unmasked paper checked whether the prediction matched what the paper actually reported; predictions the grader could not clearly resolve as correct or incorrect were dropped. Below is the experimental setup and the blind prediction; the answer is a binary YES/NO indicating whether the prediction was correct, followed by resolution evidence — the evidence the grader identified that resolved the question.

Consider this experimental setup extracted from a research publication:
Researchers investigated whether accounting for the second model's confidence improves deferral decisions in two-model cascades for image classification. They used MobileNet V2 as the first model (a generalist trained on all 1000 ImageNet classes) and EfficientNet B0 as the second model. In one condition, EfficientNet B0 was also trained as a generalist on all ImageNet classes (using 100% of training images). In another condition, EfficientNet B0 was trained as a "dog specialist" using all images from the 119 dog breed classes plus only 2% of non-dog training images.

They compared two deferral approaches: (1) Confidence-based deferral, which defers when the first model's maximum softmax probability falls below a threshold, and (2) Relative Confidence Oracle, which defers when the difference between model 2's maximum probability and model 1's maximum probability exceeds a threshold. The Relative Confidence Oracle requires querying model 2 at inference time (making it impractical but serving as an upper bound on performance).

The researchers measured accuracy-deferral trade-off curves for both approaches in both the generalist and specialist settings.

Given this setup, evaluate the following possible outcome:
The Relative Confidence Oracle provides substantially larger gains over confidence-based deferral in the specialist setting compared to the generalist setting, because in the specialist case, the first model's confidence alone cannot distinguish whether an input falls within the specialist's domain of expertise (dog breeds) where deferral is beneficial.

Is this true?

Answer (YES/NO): YES